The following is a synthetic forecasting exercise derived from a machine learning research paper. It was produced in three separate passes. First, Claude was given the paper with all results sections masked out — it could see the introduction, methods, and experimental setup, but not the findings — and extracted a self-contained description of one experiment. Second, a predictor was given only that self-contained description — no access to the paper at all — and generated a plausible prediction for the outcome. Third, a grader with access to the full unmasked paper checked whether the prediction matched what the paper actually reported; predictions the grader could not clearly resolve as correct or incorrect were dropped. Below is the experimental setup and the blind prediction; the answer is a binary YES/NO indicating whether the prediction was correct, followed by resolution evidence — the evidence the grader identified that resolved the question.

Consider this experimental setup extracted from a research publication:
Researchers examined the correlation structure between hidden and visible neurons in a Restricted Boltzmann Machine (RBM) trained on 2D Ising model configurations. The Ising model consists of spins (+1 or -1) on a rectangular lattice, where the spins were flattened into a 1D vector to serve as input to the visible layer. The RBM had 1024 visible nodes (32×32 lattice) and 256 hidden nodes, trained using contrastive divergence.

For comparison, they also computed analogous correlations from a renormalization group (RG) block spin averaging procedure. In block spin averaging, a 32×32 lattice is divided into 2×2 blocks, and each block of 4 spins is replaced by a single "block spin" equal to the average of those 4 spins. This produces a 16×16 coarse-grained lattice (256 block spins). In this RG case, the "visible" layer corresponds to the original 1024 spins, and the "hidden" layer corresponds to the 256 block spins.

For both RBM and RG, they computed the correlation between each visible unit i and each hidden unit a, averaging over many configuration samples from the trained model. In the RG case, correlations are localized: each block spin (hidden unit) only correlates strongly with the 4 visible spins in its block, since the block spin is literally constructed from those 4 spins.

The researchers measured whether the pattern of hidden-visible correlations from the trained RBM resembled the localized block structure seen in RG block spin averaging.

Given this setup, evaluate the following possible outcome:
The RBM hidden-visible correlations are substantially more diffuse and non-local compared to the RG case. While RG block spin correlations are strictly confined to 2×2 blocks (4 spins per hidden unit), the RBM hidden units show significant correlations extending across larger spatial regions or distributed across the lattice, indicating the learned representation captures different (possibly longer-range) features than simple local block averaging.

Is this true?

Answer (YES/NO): NO